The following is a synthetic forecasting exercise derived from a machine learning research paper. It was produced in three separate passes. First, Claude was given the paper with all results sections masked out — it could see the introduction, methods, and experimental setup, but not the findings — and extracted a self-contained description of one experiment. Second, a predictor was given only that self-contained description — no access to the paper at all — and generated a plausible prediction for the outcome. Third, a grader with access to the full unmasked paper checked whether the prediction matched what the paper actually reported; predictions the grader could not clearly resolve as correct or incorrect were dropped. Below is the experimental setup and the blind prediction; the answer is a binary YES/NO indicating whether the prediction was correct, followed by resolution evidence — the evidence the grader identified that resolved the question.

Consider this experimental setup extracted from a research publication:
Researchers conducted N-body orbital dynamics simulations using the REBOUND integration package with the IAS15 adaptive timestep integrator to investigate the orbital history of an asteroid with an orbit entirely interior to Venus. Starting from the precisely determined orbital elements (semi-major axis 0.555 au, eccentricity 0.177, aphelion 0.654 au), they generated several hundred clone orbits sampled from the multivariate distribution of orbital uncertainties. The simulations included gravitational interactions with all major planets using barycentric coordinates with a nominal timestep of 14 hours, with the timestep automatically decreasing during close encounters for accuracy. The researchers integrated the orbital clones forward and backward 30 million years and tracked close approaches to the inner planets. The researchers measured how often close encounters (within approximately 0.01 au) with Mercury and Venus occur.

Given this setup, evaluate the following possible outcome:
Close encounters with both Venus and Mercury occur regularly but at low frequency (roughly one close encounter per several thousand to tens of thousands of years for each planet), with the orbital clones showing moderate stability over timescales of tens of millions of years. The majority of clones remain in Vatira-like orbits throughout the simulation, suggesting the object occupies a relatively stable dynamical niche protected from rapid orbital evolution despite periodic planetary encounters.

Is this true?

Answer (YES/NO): NO